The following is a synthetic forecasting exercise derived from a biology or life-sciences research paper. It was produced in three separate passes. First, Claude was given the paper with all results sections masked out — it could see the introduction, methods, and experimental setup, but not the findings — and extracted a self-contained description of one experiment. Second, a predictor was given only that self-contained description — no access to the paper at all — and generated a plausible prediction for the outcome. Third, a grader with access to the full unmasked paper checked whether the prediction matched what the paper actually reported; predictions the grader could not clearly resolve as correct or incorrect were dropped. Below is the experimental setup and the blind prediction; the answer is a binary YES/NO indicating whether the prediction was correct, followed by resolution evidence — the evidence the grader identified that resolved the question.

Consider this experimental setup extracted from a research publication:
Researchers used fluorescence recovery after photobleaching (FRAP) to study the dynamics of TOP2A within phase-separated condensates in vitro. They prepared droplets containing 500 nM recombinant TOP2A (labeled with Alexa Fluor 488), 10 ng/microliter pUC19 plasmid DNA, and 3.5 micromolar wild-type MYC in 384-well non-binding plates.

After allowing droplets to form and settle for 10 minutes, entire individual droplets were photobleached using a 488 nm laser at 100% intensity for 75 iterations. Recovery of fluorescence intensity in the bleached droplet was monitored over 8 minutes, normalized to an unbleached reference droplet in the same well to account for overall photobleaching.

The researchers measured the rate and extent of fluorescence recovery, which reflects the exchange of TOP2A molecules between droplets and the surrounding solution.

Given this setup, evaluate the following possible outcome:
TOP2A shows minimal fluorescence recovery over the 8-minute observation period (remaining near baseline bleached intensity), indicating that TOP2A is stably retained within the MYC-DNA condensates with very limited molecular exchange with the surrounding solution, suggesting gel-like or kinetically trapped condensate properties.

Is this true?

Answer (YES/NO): YES